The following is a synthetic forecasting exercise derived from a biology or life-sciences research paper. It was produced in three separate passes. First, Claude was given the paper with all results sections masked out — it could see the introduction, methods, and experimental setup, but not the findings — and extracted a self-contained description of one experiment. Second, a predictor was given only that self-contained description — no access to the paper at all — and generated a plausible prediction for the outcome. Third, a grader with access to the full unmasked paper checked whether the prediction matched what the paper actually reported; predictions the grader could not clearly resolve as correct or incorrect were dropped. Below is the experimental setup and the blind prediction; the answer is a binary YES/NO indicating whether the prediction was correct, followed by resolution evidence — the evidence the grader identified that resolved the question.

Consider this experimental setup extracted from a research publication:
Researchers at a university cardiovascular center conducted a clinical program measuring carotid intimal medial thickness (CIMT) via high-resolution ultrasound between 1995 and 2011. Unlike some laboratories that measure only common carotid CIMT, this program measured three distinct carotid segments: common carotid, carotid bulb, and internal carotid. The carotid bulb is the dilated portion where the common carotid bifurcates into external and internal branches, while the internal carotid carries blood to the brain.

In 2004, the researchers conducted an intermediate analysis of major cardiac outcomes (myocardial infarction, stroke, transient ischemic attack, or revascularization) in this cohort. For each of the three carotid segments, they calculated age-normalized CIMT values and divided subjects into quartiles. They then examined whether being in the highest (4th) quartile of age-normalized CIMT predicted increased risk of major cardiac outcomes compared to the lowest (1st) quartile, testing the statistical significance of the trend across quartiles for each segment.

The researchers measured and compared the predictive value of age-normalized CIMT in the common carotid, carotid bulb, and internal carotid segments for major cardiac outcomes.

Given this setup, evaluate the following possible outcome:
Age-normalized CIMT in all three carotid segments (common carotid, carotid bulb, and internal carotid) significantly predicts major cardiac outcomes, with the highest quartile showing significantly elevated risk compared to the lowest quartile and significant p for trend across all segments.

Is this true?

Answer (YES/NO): NO